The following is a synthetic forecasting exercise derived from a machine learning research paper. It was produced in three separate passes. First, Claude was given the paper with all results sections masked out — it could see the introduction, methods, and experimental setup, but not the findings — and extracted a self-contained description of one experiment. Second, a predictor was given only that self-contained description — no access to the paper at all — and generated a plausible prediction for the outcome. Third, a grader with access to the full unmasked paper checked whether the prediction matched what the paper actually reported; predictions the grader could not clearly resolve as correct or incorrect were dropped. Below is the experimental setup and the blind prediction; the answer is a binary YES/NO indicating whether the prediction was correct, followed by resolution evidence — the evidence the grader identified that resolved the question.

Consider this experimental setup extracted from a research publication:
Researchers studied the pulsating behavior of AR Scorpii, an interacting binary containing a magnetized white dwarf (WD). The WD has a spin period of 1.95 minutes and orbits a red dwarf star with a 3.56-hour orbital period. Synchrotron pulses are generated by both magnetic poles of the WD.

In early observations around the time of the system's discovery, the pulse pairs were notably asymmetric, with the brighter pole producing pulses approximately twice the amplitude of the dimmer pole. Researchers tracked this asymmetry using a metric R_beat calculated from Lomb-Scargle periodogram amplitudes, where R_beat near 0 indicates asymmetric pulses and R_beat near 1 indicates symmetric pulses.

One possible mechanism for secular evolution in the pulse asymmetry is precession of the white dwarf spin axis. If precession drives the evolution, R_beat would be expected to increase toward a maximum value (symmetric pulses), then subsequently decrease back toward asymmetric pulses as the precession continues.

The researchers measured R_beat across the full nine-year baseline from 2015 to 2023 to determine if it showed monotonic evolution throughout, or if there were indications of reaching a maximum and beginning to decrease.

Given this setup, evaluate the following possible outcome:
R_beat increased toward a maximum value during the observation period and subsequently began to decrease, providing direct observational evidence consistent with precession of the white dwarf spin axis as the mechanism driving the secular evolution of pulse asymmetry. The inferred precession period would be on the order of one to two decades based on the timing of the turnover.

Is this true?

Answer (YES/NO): NO